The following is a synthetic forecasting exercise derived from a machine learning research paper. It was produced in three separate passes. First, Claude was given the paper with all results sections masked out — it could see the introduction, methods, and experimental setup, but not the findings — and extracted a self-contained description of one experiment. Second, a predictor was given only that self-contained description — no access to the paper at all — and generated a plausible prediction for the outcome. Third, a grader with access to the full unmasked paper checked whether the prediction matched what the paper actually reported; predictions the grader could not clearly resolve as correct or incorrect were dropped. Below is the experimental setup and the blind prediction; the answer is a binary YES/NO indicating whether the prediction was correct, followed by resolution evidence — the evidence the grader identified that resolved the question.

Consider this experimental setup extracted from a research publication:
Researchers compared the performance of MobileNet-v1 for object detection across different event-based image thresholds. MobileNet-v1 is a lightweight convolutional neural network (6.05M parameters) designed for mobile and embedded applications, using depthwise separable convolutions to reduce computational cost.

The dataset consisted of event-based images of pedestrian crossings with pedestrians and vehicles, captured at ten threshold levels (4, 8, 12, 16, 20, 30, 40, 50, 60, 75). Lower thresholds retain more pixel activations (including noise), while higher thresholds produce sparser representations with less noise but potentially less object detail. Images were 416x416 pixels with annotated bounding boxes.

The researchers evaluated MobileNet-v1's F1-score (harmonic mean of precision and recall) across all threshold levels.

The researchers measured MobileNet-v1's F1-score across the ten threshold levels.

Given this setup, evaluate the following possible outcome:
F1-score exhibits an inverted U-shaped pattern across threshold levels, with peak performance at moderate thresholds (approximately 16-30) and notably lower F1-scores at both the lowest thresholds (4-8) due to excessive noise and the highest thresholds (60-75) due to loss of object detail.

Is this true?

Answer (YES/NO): NO